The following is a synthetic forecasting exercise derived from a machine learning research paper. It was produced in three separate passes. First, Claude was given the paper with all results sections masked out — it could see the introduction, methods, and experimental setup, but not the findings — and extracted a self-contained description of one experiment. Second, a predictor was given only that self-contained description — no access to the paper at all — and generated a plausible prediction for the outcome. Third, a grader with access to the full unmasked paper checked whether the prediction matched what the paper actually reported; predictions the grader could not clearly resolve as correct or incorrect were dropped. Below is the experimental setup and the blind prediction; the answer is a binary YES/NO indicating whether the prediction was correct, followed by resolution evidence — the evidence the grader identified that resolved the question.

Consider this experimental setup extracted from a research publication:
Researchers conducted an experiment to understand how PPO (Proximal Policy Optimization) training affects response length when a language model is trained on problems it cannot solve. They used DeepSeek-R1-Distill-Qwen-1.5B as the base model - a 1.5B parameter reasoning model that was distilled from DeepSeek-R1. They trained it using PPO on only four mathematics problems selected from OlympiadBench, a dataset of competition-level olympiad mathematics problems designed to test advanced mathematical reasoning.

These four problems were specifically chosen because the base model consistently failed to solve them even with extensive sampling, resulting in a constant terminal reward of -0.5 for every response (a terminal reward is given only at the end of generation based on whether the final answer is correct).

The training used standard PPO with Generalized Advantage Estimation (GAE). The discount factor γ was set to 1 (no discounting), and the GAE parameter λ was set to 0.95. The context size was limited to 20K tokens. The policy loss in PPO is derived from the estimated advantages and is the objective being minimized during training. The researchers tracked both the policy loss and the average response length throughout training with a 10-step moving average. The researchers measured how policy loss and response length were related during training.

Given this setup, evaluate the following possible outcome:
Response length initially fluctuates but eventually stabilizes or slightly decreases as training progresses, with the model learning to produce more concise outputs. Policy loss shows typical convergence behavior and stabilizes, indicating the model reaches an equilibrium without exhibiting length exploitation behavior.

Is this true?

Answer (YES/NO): NO